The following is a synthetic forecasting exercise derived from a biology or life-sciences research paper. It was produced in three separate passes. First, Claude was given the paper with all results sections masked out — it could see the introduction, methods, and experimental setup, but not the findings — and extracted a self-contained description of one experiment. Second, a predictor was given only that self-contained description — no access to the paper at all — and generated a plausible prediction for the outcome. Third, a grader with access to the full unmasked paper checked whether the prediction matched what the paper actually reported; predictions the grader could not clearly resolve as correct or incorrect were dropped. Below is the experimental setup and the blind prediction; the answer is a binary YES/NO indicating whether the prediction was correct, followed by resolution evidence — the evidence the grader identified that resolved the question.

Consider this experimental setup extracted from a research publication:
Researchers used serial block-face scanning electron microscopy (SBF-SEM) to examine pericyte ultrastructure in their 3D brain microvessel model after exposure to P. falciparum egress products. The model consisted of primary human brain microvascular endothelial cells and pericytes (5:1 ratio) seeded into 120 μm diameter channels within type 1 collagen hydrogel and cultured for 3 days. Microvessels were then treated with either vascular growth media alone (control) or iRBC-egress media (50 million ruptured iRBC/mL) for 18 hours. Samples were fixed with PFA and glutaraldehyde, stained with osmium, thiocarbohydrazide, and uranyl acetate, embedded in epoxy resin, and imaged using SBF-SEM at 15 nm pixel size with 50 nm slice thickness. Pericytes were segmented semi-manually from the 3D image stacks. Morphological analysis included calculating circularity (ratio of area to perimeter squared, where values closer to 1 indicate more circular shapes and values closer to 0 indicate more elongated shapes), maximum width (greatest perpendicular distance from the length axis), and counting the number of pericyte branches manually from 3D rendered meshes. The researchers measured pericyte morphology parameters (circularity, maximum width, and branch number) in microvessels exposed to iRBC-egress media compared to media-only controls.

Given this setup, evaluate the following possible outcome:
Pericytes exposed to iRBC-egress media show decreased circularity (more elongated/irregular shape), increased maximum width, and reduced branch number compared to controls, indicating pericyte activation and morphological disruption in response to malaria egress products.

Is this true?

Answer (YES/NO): NO